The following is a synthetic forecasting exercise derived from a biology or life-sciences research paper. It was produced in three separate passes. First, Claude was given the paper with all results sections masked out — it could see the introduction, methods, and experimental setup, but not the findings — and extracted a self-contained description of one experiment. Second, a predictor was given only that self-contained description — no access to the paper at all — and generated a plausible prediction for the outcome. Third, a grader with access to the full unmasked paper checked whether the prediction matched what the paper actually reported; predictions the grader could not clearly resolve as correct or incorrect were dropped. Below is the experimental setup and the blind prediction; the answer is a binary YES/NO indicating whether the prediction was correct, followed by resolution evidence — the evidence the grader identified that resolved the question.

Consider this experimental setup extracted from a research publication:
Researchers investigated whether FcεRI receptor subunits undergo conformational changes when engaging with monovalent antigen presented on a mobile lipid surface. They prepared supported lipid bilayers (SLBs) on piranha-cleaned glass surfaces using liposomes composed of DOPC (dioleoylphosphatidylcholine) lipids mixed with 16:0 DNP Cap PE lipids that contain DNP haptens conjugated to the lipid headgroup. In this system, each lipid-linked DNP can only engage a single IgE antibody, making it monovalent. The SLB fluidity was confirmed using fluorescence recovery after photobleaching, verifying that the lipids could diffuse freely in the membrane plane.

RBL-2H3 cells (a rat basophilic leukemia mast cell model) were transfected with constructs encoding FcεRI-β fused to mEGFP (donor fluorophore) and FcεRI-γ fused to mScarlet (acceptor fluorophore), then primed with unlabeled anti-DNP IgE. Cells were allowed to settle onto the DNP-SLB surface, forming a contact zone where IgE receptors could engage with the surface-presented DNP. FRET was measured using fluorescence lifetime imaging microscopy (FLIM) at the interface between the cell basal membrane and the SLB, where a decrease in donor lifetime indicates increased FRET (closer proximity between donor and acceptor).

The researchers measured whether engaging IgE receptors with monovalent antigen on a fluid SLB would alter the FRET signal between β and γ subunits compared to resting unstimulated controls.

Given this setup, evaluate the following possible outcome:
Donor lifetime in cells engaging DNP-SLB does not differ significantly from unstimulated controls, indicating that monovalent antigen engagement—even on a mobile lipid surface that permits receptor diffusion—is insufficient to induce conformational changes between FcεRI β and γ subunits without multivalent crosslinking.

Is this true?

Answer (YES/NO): NO